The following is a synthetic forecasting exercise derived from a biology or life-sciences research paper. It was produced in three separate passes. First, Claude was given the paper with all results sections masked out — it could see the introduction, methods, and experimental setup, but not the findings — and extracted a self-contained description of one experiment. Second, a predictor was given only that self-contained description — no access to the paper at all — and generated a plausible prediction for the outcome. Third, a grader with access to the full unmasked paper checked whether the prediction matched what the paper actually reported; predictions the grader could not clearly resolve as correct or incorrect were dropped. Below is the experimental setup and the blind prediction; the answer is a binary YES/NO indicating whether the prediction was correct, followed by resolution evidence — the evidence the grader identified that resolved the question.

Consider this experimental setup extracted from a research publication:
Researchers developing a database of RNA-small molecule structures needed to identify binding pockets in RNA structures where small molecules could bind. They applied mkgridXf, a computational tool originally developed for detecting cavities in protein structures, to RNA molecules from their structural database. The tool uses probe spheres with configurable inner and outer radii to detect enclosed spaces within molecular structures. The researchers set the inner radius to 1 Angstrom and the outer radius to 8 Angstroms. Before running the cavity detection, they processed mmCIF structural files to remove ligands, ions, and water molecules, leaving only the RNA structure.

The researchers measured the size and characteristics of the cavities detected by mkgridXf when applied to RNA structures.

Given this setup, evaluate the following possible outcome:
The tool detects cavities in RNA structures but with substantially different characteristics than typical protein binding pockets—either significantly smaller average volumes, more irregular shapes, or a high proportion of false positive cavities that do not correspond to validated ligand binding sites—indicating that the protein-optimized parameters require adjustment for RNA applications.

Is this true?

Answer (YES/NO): NO